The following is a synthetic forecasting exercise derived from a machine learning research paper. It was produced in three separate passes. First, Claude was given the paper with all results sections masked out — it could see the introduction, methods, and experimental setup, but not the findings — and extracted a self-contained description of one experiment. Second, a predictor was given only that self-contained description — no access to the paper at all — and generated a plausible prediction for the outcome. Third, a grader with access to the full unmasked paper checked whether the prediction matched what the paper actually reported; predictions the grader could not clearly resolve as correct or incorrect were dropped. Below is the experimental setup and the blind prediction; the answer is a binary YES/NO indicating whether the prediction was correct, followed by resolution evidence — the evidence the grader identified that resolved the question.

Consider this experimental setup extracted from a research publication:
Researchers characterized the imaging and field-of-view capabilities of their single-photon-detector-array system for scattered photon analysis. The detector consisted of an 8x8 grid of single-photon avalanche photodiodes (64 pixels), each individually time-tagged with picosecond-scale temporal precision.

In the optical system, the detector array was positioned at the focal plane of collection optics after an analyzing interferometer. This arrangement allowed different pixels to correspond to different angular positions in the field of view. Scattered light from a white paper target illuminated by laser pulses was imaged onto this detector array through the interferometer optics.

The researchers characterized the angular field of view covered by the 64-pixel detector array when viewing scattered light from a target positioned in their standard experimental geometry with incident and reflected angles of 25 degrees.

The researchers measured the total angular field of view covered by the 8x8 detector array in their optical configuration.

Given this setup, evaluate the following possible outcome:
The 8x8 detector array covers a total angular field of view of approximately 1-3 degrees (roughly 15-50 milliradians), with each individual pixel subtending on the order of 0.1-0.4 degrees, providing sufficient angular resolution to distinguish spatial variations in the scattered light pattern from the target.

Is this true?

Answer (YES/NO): NO